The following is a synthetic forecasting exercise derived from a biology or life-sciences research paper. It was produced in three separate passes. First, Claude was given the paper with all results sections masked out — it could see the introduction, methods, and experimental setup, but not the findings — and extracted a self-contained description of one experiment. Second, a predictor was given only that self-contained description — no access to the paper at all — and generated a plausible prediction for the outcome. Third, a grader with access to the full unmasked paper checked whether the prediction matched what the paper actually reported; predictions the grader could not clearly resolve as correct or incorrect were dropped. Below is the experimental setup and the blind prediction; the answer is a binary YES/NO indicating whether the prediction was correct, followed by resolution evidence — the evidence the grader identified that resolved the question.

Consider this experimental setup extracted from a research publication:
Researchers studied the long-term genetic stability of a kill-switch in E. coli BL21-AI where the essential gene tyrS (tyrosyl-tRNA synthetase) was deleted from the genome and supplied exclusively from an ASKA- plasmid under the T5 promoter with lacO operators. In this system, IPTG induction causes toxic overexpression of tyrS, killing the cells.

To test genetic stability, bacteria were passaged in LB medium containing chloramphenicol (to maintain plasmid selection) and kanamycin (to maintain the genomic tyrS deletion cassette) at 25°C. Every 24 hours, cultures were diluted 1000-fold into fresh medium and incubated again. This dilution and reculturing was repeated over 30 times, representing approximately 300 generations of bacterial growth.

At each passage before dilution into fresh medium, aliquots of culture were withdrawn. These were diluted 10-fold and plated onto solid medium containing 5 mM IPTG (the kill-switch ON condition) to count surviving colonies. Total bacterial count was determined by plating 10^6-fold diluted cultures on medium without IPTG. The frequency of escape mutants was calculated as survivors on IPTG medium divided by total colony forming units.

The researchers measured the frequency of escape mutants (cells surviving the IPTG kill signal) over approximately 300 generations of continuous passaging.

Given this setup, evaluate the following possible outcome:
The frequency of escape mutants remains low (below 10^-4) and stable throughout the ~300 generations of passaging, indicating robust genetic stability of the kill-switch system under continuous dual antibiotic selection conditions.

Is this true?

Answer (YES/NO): NO